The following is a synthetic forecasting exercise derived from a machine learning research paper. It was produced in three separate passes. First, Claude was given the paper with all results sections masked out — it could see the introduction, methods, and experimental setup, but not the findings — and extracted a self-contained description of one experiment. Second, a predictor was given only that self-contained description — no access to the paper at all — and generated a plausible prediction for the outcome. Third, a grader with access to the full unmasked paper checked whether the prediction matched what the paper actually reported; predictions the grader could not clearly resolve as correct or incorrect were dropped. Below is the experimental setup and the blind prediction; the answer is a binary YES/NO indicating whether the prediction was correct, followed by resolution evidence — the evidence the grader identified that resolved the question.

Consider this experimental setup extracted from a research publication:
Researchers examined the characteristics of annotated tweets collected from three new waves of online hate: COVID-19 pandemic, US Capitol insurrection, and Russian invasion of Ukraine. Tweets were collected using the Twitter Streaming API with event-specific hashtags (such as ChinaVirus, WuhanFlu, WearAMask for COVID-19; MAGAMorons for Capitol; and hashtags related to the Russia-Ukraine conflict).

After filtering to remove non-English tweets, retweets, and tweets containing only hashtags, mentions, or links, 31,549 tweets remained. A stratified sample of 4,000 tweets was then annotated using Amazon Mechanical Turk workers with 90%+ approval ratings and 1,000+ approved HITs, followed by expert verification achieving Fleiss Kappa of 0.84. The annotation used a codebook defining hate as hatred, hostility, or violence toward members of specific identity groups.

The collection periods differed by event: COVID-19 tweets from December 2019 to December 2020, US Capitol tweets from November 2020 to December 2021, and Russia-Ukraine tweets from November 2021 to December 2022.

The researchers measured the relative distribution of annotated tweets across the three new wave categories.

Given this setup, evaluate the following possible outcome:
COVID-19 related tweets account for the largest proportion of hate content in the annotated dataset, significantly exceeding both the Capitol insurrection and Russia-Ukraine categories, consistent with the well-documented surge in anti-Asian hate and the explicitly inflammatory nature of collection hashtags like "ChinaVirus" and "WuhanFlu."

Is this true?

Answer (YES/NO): YES